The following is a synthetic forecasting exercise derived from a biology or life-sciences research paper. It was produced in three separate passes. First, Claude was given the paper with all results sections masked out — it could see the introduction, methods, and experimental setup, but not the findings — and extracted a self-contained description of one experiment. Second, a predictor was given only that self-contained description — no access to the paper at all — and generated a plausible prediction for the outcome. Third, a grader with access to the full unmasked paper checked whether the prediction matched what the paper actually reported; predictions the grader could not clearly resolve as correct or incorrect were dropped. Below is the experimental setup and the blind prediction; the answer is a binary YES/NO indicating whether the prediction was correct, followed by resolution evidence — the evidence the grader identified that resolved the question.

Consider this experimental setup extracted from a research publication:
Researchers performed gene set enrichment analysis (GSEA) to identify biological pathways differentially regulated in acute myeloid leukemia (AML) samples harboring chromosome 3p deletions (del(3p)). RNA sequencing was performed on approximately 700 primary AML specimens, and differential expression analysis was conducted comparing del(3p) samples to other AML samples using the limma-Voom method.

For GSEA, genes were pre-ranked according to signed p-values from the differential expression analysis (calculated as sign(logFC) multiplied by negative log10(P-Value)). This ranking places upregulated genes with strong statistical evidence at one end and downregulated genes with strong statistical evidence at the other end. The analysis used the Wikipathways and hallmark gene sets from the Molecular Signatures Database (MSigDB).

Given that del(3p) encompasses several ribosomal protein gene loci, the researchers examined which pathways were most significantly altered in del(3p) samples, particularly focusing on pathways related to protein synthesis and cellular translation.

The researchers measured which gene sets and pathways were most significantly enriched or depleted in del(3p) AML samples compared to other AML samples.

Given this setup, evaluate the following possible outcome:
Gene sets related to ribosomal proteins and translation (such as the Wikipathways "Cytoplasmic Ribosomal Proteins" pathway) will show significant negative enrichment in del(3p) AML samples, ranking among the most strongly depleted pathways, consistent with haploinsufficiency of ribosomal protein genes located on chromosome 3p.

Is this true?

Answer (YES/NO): YES